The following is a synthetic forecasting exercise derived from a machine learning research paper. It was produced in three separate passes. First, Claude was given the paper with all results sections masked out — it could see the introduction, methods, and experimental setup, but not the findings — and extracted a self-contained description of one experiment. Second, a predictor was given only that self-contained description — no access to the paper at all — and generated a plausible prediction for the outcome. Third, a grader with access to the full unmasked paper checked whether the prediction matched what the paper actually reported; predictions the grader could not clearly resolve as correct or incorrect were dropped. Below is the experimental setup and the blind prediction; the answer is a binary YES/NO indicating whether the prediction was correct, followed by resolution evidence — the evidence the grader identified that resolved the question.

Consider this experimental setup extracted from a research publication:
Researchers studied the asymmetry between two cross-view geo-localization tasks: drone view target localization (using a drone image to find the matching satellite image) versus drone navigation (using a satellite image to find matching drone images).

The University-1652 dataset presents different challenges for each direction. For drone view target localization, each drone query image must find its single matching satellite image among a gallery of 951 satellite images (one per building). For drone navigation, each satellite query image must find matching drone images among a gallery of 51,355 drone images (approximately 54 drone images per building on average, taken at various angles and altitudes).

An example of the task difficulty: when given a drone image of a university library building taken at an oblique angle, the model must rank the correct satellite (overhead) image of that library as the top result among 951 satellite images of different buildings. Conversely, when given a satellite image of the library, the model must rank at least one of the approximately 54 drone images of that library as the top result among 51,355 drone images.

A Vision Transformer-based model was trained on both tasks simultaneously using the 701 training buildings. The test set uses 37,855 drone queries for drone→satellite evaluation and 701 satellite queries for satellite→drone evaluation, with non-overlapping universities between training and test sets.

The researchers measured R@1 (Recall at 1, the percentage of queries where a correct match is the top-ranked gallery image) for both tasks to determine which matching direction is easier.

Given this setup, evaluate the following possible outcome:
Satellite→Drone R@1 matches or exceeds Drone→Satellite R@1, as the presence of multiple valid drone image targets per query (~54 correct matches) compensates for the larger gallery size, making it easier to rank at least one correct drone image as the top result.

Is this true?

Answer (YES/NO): YES